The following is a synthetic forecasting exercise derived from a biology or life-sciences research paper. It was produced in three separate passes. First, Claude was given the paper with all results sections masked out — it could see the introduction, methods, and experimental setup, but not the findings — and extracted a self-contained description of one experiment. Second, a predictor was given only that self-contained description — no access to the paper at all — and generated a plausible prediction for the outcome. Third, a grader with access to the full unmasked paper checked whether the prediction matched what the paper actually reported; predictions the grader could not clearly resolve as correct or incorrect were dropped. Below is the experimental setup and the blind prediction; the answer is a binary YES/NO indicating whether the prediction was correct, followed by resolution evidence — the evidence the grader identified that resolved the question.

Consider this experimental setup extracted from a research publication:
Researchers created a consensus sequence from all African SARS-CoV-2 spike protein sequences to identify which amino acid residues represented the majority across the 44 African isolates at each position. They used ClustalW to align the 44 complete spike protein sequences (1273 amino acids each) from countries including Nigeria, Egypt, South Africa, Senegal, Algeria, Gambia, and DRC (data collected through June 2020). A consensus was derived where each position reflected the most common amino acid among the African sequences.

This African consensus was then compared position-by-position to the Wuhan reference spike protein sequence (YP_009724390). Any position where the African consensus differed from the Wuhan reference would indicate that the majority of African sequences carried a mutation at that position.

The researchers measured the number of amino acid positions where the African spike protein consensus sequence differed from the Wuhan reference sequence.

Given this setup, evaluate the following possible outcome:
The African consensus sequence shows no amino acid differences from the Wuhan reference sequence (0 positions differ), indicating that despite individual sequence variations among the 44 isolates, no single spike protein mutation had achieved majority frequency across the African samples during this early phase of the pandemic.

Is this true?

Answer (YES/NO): NO